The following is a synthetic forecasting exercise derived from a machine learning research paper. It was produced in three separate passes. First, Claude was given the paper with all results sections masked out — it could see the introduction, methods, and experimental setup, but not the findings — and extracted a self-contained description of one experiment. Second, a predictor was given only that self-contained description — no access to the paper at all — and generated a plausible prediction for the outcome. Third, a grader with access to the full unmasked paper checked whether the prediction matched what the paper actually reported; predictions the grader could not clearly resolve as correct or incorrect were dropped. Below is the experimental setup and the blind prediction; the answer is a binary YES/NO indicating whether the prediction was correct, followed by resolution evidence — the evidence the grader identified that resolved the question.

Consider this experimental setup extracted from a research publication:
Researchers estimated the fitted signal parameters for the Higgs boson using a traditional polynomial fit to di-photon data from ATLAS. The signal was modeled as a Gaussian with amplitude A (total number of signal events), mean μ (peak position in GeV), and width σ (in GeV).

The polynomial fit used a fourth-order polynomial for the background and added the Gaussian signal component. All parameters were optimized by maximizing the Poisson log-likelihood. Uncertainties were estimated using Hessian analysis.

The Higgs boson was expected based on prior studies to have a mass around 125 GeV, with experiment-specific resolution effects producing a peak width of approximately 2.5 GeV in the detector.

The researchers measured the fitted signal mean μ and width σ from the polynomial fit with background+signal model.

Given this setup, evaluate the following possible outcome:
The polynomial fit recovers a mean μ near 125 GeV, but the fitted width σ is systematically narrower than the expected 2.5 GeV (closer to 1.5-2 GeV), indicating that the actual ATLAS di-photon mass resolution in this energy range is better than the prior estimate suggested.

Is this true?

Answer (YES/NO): NO